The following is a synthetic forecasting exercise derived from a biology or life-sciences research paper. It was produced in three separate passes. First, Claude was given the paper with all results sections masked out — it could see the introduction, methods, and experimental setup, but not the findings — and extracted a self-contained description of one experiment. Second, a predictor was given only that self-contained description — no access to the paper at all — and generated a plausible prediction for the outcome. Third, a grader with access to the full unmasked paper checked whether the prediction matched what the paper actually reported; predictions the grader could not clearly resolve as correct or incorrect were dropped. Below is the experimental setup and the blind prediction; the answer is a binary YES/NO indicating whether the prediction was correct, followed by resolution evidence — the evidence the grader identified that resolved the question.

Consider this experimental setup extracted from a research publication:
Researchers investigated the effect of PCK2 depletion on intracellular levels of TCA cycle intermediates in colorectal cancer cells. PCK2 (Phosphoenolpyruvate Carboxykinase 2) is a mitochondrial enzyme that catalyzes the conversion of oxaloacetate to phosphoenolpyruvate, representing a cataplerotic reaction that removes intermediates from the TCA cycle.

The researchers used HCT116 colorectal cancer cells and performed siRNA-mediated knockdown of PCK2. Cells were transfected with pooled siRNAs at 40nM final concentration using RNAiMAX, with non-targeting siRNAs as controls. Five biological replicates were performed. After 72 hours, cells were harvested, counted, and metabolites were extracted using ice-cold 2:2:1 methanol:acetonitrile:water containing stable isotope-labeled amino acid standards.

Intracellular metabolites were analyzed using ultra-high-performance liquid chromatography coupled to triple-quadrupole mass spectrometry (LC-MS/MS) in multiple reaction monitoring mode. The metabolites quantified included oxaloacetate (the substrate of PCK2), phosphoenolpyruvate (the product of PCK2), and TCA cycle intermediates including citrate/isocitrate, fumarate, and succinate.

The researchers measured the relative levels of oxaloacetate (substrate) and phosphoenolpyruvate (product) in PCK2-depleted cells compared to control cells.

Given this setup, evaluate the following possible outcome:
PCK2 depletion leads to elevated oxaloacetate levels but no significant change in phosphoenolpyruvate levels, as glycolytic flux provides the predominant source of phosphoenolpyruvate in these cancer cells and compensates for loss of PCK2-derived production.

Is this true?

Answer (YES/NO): NO